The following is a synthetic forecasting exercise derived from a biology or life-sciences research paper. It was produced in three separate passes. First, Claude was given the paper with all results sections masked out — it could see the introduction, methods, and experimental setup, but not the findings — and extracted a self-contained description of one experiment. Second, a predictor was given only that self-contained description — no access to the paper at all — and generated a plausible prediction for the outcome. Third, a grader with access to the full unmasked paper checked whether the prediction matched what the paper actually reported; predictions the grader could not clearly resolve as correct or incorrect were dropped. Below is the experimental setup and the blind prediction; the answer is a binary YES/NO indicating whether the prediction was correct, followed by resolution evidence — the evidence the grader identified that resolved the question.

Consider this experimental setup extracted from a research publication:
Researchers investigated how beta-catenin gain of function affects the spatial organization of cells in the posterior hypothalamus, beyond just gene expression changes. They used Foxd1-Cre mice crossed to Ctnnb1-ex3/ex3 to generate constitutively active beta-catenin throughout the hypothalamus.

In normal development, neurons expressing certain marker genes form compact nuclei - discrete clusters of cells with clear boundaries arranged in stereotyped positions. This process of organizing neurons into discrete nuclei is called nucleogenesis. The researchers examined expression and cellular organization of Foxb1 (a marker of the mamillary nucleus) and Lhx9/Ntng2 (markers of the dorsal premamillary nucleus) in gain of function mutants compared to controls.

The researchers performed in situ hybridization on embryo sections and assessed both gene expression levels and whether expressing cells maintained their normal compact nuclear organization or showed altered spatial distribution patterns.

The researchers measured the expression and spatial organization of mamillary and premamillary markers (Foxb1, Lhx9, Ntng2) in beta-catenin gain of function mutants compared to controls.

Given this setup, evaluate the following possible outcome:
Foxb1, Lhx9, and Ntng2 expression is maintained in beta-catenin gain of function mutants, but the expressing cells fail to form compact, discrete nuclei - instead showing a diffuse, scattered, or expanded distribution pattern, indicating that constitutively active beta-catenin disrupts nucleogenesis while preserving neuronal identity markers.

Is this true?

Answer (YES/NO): YES